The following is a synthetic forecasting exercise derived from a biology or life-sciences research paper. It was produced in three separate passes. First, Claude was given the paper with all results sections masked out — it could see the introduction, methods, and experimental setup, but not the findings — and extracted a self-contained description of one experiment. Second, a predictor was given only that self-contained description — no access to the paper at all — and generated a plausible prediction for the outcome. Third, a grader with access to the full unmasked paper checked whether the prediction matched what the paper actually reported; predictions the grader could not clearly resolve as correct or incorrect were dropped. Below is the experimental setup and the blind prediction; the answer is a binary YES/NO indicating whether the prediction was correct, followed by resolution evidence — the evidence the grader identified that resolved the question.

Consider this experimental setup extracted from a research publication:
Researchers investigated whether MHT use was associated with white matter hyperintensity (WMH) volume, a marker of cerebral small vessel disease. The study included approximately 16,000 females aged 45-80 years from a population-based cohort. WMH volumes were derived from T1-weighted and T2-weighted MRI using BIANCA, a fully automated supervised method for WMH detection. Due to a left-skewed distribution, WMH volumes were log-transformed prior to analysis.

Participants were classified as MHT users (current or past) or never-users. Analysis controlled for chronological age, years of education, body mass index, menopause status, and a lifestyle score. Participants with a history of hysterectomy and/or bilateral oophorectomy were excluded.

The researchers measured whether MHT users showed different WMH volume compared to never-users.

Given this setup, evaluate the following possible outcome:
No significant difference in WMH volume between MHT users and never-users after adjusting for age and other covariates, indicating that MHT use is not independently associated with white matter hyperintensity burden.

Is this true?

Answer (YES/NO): YES